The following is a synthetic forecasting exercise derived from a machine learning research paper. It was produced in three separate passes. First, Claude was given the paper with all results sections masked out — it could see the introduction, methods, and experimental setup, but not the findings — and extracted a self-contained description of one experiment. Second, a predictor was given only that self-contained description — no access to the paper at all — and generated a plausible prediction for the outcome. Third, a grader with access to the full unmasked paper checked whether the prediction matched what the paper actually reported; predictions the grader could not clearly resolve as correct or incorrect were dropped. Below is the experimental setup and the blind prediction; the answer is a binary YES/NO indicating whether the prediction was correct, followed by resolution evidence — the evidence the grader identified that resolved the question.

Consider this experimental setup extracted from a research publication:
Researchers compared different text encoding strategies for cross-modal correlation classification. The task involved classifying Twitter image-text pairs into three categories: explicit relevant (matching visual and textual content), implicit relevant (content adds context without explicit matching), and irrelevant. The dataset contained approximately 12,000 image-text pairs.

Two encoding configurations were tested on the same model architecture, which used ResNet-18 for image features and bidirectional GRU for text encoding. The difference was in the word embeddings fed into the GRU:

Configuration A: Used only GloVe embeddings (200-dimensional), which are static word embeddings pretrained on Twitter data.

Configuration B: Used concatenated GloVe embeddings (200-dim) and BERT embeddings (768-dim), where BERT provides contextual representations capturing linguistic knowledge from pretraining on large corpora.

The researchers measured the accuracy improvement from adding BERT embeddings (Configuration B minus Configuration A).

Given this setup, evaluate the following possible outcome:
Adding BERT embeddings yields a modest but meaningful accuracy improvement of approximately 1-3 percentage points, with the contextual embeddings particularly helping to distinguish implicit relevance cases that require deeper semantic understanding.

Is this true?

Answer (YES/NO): NO